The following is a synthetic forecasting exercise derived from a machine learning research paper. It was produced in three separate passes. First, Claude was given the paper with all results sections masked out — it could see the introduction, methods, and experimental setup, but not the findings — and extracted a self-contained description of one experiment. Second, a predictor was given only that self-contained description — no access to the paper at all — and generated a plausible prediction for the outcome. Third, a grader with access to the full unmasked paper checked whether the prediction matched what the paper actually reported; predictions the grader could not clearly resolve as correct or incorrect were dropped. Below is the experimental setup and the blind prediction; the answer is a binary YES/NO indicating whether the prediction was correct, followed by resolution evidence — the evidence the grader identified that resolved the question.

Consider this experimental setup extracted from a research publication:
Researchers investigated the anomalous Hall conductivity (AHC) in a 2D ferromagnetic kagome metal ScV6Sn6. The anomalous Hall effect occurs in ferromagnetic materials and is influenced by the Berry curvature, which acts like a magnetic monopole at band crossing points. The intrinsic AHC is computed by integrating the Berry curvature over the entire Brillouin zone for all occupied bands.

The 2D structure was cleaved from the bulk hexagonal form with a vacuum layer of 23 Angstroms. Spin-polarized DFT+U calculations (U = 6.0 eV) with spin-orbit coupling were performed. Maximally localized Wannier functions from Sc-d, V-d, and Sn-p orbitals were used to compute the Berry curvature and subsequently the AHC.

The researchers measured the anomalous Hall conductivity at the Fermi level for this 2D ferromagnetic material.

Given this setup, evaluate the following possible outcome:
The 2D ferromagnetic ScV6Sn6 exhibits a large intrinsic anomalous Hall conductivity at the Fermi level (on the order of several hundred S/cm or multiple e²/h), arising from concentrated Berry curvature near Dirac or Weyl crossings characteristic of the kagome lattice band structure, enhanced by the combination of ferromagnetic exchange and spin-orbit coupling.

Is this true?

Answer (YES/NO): YES